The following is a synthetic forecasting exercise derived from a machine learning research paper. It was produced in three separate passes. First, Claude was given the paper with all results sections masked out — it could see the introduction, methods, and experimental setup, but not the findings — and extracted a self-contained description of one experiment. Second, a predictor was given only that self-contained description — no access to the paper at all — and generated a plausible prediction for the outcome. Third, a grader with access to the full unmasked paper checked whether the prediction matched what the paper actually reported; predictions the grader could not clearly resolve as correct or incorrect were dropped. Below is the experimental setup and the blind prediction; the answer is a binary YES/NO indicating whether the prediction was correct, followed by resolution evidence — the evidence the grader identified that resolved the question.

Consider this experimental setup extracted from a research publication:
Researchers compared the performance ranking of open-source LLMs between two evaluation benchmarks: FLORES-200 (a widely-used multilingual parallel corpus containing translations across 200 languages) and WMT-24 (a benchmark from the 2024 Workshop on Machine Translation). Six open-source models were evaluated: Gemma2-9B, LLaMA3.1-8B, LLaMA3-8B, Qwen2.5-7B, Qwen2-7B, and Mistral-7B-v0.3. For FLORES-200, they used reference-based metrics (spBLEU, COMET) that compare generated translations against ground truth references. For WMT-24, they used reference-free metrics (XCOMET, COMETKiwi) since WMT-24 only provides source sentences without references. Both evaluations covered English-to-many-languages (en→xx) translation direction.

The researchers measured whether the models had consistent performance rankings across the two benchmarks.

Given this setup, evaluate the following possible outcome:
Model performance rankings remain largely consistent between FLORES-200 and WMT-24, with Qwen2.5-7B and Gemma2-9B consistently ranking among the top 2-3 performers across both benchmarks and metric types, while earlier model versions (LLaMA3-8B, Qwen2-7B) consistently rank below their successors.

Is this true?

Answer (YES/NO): NO